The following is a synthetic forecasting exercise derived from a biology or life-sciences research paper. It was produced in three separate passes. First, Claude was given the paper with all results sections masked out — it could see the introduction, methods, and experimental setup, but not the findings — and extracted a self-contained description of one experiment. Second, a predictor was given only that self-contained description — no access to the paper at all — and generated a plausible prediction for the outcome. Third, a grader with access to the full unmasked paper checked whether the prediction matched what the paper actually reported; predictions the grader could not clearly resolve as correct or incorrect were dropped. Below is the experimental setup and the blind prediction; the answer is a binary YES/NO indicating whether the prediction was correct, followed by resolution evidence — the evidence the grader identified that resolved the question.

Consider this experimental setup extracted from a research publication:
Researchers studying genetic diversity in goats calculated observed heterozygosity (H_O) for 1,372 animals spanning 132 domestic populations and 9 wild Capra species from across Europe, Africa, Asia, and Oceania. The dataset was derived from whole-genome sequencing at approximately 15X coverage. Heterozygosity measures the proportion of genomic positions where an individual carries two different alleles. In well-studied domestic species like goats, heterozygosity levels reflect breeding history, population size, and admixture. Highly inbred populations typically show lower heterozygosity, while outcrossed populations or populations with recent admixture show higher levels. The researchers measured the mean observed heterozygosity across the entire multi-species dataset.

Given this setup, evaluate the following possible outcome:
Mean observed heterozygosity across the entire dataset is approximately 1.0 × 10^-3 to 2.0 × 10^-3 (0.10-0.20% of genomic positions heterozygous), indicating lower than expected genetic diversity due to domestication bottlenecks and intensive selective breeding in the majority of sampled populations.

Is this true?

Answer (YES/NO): NO